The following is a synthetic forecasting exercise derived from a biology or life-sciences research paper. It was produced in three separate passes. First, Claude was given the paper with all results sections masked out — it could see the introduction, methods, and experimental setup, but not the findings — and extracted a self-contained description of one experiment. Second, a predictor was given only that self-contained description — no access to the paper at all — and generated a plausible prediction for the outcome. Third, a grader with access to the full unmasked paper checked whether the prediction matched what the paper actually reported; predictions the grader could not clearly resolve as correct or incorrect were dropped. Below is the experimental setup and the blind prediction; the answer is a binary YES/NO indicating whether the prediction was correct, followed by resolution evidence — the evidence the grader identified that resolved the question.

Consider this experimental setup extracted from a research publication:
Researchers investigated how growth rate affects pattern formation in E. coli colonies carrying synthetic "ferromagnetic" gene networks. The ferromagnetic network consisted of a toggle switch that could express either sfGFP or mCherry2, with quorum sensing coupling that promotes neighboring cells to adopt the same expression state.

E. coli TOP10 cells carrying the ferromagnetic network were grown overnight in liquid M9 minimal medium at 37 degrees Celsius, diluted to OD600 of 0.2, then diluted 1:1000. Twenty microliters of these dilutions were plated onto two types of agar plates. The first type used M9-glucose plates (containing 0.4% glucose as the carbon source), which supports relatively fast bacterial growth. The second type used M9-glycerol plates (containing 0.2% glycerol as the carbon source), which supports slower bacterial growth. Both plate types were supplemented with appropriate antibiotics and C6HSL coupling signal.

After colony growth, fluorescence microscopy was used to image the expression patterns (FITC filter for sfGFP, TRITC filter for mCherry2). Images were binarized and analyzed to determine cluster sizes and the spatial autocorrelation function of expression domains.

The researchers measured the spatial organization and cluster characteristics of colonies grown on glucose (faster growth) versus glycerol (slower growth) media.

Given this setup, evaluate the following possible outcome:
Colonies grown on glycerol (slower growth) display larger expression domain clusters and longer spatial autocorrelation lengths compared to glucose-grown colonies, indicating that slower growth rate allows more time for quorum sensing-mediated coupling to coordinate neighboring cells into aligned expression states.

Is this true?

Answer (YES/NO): NO